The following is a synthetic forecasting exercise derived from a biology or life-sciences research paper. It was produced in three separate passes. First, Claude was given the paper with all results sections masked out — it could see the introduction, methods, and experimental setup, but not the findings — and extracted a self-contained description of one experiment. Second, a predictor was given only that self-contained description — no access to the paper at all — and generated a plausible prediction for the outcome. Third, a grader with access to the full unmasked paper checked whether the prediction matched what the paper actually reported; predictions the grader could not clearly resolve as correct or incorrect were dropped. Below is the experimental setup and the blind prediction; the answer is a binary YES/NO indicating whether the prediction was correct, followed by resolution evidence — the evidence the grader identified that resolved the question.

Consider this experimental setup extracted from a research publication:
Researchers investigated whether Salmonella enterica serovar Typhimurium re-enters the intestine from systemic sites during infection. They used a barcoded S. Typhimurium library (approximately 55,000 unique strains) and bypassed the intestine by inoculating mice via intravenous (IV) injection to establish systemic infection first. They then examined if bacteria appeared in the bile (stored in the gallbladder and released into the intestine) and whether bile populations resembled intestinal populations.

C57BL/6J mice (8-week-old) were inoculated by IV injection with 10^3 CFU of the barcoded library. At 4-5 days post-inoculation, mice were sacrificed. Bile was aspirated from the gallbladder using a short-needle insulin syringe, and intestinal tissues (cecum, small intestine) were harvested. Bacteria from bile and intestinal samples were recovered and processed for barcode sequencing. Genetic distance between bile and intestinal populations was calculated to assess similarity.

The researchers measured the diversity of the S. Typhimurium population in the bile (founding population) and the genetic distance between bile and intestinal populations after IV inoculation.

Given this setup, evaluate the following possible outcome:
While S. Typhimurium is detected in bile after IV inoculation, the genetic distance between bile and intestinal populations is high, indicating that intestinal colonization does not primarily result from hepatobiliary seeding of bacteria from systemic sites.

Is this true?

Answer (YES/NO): NO